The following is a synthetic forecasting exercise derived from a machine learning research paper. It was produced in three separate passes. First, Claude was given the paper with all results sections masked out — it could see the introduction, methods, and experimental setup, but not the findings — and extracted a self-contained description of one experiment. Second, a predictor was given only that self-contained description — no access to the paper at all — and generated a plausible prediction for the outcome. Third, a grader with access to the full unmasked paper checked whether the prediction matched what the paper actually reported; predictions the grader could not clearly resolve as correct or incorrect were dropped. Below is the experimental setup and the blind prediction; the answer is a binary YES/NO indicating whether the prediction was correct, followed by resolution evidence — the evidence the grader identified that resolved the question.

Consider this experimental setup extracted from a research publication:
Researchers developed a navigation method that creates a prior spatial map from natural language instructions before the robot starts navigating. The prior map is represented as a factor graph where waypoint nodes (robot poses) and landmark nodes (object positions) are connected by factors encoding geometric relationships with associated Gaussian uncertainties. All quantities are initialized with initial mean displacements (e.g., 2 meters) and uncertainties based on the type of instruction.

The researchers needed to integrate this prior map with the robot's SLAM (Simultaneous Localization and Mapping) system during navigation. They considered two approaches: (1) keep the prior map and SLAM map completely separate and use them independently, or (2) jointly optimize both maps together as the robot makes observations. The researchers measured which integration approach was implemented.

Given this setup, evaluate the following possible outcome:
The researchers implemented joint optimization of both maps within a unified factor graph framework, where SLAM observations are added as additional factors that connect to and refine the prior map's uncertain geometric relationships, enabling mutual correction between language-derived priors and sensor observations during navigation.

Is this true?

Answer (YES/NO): YES